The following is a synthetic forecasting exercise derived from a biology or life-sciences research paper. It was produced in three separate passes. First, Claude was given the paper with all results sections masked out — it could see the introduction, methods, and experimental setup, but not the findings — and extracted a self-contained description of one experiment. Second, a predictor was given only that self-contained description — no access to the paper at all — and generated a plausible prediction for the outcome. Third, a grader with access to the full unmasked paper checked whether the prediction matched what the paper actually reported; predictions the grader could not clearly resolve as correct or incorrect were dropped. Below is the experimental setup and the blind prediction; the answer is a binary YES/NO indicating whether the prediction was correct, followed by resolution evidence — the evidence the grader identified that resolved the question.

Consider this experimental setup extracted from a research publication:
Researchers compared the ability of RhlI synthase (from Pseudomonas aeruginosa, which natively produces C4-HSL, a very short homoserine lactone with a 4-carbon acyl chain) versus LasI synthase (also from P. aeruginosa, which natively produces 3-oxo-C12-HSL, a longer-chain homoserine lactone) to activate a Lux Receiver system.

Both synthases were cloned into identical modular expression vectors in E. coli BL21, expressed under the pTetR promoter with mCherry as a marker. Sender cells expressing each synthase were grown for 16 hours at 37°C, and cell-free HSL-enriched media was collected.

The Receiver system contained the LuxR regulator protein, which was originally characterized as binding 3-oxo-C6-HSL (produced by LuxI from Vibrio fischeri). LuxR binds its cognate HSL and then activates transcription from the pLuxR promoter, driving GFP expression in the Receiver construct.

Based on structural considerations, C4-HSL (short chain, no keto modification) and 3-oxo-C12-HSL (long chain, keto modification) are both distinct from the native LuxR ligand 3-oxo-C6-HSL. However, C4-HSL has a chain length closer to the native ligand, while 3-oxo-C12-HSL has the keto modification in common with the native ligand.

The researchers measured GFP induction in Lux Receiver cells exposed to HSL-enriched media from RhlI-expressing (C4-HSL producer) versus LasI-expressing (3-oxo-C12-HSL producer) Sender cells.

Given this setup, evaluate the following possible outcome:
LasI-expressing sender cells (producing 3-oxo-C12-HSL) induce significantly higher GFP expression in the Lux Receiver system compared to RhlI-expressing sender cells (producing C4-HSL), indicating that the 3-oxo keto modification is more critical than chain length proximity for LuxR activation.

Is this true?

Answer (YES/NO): NO